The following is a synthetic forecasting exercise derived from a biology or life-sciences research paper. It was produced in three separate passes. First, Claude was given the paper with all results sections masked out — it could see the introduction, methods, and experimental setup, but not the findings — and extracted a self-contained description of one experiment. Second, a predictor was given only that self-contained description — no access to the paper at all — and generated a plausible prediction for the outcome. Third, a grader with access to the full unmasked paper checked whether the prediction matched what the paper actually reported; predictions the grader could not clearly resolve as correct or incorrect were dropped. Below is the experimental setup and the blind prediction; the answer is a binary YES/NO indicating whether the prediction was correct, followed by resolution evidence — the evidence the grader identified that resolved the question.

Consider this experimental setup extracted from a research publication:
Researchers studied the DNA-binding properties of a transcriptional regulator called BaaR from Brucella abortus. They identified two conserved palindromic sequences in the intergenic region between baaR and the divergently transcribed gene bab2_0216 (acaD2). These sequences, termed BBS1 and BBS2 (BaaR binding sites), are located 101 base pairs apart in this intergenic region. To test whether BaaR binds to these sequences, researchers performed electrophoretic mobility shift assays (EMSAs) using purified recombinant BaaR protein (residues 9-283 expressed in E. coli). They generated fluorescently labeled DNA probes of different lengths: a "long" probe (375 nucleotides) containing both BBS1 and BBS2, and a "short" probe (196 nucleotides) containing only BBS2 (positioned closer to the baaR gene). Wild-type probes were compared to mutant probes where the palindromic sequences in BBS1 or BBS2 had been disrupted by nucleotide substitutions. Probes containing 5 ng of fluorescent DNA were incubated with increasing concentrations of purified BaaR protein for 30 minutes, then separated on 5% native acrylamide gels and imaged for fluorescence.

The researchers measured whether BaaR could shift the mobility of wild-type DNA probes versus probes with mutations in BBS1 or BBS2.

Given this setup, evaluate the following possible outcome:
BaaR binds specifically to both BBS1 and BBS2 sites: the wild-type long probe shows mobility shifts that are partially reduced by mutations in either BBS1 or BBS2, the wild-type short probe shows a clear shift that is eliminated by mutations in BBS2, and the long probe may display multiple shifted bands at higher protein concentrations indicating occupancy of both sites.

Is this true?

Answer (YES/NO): NO